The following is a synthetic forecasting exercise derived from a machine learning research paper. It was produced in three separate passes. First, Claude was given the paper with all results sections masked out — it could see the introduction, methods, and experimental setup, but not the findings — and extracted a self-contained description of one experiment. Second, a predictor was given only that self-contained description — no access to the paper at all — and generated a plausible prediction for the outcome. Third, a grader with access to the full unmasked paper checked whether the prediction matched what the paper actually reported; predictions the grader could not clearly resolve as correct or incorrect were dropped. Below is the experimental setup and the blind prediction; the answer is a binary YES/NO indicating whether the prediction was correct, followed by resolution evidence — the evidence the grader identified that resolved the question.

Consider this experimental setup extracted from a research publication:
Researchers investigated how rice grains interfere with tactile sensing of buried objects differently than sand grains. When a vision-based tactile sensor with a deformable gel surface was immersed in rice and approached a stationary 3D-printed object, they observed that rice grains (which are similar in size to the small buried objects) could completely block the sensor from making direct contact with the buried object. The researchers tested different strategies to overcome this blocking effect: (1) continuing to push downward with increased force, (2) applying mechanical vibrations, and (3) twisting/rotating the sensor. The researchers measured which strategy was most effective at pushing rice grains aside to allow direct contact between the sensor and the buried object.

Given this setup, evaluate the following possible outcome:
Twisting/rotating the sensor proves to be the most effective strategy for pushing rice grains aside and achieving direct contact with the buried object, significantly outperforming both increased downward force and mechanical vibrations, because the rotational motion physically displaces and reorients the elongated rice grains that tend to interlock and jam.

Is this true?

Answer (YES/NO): YES